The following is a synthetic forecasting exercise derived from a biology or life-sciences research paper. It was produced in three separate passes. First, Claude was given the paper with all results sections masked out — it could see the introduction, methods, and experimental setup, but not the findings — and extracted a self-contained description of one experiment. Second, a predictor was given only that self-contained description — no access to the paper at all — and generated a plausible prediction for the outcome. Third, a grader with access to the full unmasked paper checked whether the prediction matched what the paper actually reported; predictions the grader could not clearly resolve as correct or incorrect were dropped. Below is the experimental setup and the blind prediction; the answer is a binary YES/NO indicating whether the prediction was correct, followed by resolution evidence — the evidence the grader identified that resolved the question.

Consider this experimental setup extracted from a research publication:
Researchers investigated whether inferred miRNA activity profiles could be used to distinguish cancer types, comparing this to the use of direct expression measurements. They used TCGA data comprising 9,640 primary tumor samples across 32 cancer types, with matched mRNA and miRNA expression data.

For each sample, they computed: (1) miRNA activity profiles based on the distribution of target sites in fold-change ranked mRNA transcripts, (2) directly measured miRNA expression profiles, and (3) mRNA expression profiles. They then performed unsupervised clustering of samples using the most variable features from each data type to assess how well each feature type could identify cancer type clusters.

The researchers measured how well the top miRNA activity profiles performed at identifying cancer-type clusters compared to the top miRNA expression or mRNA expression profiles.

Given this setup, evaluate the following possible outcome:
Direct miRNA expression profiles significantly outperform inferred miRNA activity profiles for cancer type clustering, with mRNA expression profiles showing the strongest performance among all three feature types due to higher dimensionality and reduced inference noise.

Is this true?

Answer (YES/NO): NO